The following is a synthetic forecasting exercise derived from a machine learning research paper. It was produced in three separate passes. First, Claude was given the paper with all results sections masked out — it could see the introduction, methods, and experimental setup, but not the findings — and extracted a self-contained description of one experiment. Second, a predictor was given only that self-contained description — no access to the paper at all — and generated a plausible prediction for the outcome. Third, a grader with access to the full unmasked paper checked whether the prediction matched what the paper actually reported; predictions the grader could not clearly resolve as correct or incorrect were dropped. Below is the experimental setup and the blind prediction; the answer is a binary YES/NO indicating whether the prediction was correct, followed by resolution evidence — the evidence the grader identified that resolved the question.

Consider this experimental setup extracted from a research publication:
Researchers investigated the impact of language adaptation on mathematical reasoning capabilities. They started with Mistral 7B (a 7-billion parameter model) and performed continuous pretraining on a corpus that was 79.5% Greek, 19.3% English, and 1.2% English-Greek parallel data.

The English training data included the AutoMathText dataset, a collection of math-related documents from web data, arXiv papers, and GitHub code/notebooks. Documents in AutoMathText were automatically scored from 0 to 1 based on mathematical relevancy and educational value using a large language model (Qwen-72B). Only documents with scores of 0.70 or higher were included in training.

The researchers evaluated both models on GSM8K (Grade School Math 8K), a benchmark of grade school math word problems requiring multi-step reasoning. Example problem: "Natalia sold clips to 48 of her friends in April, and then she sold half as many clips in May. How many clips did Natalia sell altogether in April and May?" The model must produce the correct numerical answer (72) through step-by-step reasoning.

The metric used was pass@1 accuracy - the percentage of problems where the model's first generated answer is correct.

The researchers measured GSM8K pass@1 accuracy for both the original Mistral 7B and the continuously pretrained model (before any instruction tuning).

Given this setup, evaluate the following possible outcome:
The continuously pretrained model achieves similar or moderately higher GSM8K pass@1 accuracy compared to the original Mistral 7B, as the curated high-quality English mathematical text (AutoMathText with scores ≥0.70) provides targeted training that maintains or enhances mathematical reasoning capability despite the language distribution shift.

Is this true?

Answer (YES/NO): NO